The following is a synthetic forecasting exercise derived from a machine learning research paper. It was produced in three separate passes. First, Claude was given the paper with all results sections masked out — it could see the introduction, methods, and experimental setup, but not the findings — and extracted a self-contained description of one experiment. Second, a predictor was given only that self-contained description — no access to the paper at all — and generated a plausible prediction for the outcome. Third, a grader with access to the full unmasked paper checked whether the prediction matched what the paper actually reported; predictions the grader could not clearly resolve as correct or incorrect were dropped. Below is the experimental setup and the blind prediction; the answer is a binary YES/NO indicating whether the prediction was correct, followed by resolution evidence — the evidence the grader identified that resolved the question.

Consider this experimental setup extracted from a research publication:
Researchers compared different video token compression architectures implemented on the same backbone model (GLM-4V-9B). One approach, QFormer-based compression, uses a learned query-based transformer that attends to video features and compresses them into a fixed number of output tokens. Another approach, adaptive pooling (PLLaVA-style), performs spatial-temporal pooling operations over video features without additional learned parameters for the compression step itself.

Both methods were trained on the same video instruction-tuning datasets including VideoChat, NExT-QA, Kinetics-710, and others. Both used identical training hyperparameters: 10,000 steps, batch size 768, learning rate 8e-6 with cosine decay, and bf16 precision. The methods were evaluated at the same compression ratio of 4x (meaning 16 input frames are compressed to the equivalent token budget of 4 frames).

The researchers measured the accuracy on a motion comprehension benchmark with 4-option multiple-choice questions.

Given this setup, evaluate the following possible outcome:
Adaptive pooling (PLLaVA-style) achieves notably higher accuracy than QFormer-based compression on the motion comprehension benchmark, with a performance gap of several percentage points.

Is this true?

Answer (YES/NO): YES